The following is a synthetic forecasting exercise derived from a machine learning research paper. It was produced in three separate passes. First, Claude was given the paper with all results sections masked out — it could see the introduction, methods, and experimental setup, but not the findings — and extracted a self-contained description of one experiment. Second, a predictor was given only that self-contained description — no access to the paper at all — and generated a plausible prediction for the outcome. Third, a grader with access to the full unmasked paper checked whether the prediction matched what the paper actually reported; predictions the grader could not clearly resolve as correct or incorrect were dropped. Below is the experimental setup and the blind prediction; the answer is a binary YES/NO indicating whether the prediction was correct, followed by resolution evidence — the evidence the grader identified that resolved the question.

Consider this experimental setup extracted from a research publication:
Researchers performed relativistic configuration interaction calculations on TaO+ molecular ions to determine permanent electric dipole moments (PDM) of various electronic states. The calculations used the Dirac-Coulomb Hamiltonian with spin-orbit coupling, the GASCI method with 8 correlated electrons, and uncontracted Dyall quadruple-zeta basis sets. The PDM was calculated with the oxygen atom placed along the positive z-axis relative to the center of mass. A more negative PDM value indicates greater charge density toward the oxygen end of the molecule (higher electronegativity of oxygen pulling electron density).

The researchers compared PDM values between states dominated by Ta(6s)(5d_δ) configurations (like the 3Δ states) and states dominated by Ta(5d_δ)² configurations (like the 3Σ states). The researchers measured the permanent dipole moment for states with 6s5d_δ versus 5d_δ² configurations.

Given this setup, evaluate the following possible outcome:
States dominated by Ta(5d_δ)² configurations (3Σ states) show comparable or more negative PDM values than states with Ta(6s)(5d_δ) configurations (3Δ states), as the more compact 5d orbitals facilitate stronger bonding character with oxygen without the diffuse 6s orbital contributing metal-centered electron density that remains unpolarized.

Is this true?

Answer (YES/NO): YES